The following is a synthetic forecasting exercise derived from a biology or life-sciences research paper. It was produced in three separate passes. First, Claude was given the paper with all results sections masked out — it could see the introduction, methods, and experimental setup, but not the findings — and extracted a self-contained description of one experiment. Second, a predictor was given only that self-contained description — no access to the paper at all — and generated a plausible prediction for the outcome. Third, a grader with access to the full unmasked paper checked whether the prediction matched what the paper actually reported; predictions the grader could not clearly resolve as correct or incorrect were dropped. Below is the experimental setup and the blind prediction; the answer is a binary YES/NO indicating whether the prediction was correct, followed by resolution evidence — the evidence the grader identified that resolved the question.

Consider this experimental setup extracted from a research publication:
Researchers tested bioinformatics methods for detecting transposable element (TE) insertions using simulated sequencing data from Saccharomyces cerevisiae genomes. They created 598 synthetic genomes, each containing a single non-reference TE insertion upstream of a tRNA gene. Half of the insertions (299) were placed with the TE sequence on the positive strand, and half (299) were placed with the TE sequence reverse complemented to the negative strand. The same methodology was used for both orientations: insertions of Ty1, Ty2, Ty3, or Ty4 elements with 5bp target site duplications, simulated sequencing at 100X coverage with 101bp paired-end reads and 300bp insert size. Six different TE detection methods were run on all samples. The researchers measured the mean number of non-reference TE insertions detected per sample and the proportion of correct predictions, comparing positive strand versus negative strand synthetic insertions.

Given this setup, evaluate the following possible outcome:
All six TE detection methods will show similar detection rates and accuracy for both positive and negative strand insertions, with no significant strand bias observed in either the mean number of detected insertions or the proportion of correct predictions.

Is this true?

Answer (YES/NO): NO